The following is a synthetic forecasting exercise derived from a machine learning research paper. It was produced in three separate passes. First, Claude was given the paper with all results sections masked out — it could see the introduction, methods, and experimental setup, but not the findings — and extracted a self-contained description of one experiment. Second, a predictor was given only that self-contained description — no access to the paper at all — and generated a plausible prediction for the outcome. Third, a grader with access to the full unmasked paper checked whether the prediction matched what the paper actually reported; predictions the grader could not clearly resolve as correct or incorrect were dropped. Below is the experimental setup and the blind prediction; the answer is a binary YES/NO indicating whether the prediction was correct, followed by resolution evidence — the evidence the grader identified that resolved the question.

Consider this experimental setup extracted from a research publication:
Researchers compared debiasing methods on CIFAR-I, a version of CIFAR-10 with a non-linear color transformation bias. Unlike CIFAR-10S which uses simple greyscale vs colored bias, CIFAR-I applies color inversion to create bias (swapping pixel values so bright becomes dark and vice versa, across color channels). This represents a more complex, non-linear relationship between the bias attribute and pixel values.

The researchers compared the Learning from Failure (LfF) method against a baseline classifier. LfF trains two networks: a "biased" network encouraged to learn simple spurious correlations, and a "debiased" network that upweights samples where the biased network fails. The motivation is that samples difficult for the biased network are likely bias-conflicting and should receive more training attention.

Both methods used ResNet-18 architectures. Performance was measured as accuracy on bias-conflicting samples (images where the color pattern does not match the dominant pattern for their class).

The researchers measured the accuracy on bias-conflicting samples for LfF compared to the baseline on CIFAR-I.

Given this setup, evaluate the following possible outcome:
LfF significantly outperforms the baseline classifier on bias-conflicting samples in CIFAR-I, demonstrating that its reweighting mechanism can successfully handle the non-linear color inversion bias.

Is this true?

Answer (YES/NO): NO